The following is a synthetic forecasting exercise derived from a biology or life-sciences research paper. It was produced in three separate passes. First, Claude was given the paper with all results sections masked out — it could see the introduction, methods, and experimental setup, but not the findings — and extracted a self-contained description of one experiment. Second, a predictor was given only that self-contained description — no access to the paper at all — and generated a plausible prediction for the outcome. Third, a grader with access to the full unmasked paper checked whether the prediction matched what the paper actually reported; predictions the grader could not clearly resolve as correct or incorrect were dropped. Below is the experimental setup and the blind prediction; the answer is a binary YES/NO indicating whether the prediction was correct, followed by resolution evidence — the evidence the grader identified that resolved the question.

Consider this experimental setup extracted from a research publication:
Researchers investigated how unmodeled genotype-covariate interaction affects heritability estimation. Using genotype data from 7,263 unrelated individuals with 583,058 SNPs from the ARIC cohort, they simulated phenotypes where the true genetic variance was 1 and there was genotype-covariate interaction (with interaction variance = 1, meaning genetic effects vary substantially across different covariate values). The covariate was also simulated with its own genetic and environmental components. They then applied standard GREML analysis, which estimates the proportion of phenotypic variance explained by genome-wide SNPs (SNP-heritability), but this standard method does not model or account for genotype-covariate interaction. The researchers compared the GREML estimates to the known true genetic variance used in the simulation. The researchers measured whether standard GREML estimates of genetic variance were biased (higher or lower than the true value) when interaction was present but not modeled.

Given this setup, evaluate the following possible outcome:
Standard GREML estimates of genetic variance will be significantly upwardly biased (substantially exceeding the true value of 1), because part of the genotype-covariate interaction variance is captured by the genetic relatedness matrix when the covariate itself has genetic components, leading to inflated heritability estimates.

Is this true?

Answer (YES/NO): NO